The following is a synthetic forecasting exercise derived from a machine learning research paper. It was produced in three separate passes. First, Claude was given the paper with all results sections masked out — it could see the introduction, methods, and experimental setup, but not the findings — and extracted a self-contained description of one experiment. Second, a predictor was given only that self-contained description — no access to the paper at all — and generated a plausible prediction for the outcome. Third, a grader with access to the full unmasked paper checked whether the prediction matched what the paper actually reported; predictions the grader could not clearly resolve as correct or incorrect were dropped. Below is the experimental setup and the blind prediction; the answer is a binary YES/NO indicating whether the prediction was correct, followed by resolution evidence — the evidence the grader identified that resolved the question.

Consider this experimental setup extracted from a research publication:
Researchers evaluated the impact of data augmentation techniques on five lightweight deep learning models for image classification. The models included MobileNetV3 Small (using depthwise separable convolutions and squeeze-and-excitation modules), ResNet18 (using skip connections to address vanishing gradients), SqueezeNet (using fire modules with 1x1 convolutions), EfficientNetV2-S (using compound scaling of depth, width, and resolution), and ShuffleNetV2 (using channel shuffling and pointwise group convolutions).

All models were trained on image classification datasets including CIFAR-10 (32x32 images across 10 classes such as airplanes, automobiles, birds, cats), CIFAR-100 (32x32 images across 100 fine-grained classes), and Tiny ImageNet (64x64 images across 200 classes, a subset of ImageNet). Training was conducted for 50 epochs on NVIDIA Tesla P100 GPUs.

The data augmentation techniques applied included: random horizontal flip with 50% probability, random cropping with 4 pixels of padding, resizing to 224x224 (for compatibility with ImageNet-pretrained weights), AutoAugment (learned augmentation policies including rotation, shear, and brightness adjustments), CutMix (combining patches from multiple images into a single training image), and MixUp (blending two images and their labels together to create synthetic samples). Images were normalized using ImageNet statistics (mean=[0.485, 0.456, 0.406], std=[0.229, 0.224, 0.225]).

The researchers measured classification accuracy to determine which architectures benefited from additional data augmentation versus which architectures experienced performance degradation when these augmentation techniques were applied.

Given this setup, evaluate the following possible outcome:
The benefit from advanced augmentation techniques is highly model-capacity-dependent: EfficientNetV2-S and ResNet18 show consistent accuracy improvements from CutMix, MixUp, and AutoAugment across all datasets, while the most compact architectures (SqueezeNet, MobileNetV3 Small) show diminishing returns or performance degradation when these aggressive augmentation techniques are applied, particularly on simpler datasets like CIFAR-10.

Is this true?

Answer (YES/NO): NO